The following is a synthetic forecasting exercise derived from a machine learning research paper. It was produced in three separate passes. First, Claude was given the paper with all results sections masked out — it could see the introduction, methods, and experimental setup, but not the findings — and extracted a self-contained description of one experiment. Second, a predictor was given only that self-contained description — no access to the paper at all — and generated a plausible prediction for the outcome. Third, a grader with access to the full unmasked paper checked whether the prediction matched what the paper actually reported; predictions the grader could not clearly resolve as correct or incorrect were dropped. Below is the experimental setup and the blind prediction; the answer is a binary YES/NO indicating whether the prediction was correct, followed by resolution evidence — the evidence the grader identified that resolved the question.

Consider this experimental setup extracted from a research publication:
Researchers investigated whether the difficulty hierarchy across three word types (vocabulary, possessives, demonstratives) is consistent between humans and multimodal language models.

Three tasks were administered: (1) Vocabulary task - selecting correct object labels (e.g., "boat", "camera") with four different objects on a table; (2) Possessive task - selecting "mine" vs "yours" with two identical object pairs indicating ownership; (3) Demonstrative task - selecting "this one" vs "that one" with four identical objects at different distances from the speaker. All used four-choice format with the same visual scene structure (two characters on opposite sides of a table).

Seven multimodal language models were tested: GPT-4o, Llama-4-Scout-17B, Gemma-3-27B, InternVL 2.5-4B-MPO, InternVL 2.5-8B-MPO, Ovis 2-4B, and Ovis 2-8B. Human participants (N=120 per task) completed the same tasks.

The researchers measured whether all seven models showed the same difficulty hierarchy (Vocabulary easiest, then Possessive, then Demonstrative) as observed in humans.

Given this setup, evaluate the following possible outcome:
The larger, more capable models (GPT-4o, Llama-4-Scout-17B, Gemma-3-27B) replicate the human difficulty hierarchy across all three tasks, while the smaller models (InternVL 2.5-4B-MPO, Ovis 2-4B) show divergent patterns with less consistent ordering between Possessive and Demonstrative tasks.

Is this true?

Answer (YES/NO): NO